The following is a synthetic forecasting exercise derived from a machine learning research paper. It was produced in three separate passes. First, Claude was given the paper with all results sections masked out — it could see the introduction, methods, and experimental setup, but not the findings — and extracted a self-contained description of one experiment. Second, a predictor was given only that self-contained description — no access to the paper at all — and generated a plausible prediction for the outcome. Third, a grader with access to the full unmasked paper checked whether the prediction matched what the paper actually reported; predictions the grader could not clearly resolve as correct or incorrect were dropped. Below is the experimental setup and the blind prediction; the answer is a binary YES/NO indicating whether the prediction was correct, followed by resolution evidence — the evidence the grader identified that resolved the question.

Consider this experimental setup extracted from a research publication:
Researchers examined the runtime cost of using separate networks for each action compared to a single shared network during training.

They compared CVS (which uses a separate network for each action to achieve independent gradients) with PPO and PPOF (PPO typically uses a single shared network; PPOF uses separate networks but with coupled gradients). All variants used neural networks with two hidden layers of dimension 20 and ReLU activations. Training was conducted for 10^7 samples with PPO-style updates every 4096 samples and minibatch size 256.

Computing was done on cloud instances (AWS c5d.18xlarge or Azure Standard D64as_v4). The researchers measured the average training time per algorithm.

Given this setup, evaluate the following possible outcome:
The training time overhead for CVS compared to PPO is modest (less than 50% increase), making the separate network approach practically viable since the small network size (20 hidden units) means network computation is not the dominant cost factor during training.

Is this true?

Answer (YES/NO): NO